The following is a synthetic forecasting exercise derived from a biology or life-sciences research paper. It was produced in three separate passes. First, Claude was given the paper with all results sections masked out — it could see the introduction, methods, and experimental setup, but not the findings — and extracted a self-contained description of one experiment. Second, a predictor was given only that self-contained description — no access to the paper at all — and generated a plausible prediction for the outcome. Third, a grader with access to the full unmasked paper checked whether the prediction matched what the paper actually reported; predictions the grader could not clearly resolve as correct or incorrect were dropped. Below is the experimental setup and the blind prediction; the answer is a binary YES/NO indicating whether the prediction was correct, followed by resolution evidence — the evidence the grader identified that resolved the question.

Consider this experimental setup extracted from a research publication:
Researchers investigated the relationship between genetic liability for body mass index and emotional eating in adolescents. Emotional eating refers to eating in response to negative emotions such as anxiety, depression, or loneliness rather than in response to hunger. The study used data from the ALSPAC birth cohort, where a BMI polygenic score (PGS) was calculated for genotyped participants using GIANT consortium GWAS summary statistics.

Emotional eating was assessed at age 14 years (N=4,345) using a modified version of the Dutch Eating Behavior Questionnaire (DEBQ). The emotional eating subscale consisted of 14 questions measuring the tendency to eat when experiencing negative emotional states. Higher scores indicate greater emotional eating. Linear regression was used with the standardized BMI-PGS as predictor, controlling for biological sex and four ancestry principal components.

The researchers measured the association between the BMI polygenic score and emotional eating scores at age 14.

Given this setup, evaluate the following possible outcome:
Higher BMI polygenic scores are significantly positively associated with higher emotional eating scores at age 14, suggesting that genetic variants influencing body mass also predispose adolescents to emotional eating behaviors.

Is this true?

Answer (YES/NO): YES